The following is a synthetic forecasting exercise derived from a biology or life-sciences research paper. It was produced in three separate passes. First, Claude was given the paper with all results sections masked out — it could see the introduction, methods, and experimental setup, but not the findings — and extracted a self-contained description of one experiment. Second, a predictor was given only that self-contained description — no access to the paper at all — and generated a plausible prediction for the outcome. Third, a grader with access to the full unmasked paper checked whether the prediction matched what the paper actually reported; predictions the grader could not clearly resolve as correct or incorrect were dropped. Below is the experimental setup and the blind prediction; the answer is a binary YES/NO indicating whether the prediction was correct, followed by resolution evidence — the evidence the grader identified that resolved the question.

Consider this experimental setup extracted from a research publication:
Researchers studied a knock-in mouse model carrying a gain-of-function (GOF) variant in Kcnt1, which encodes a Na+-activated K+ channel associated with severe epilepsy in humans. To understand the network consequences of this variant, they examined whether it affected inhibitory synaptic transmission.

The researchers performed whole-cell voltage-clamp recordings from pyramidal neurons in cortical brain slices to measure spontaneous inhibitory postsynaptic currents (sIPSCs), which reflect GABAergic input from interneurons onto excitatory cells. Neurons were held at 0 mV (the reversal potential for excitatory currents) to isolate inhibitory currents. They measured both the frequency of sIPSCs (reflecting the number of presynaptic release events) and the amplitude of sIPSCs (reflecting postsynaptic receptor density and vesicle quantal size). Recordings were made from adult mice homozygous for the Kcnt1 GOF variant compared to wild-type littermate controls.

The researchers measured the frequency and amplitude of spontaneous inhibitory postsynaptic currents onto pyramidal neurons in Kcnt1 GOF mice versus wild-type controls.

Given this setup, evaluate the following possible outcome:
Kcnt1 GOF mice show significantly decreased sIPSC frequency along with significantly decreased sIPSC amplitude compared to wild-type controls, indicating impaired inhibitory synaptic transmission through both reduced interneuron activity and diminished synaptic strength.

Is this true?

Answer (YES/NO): NO